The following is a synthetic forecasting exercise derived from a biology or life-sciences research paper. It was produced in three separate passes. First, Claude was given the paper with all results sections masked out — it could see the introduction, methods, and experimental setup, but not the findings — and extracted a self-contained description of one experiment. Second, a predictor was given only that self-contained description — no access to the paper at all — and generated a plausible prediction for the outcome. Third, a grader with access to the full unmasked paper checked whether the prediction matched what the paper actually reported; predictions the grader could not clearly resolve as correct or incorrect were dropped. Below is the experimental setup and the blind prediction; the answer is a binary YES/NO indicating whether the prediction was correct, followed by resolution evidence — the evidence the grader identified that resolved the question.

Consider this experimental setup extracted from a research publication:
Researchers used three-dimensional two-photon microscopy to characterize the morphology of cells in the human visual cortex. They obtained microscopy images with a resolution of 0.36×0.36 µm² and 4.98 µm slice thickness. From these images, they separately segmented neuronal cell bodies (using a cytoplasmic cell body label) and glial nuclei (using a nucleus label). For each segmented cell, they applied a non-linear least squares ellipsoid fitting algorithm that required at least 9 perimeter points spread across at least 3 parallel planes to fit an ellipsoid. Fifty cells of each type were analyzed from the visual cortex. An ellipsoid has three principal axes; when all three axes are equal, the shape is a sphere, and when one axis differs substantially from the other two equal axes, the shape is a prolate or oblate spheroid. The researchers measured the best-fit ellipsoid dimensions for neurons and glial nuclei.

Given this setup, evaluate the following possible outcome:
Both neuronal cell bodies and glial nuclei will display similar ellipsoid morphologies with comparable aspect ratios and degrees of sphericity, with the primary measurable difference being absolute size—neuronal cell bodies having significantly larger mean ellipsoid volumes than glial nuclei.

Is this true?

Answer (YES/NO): NO